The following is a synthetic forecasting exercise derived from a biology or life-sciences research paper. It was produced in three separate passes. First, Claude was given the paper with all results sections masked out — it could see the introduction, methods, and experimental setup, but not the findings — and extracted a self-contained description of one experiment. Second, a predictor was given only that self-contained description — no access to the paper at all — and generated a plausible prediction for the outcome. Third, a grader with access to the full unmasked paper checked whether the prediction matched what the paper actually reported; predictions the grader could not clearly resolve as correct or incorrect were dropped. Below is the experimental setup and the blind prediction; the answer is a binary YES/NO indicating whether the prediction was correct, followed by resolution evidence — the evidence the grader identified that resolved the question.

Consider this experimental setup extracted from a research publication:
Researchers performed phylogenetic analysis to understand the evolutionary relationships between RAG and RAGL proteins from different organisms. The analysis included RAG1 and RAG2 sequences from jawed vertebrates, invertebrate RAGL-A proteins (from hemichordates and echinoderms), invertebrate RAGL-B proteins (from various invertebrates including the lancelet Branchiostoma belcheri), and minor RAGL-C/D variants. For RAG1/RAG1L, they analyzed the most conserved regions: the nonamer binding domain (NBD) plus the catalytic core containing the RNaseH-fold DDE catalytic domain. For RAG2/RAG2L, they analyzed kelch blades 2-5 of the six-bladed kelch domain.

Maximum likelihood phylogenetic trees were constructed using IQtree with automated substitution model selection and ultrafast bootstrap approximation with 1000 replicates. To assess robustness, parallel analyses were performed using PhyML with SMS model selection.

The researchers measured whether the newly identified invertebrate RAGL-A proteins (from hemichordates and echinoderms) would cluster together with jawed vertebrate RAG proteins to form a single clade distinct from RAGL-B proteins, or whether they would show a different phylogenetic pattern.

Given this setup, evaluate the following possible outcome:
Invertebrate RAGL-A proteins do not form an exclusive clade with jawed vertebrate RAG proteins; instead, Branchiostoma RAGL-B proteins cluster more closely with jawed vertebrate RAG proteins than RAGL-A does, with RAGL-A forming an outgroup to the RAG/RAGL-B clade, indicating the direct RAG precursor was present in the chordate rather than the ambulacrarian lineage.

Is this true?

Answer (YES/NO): NO